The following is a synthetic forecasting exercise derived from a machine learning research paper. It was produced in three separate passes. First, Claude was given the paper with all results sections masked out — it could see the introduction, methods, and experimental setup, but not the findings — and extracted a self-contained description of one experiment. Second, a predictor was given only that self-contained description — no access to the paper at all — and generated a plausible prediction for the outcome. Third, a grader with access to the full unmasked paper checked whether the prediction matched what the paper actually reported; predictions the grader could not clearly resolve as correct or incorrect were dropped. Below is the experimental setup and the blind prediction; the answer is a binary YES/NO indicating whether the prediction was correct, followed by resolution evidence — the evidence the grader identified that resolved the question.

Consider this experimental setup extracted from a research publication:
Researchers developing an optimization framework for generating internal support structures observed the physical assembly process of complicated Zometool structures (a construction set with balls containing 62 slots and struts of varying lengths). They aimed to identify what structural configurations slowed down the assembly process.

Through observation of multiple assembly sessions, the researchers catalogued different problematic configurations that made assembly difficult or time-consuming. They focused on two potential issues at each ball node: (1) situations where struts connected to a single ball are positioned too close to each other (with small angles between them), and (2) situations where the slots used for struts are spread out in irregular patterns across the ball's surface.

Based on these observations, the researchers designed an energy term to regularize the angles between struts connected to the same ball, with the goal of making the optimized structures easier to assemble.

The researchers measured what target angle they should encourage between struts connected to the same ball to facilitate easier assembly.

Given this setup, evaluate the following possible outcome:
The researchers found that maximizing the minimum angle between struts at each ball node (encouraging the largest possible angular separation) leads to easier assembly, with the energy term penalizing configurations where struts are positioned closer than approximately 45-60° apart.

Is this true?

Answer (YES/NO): NO